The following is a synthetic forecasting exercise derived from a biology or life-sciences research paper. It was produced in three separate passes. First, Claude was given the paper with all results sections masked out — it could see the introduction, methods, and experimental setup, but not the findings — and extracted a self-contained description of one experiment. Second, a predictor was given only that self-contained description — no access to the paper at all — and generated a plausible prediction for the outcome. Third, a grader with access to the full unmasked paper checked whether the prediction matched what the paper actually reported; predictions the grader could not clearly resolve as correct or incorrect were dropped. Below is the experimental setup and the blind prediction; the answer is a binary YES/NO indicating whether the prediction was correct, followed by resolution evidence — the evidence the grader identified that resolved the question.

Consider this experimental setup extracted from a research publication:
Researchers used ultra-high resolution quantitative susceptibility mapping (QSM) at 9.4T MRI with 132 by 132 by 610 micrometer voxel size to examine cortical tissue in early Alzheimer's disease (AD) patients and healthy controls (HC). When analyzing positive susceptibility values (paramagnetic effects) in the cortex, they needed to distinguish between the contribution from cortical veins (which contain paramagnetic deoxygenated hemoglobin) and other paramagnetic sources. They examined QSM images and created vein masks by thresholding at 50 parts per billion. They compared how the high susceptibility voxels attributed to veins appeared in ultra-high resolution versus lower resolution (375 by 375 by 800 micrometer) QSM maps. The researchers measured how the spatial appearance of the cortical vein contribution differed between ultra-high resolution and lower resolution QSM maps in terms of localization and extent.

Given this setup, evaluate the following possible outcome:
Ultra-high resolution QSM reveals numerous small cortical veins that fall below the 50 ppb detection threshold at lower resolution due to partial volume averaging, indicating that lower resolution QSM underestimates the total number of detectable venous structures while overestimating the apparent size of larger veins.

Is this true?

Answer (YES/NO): NO